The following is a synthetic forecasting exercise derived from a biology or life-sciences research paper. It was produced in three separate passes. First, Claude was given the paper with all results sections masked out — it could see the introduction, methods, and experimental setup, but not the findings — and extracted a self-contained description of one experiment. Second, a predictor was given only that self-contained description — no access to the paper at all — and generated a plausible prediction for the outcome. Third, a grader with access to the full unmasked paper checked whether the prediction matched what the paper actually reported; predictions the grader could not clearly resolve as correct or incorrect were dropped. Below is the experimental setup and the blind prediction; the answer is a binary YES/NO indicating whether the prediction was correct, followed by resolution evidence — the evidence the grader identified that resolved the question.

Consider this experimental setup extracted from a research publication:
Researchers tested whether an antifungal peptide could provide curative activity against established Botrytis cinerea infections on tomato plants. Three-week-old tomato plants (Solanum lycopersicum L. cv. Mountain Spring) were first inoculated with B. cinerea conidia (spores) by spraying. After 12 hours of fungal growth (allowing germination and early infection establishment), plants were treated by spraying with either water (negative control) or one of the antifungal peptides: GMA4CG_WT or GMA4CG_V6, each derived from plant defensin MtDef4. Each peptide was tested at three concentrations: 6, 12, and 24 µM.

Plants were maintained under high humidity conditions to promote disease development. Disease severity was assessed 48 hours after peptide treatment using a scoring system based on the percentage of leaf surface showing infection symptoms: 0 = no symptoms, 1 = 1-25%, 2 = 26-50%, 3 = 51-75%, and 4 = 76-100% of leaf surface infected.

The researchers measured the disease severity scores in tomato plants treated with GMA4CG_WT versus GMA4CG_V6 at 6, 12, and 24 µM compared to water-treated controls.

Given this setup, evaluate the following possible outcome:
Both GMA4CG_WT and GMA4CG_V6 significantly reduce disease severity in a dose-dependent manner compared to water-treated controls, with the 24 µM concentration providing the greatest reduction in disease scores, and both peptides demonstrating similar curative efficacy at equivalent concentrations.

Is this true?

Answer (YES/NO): NO